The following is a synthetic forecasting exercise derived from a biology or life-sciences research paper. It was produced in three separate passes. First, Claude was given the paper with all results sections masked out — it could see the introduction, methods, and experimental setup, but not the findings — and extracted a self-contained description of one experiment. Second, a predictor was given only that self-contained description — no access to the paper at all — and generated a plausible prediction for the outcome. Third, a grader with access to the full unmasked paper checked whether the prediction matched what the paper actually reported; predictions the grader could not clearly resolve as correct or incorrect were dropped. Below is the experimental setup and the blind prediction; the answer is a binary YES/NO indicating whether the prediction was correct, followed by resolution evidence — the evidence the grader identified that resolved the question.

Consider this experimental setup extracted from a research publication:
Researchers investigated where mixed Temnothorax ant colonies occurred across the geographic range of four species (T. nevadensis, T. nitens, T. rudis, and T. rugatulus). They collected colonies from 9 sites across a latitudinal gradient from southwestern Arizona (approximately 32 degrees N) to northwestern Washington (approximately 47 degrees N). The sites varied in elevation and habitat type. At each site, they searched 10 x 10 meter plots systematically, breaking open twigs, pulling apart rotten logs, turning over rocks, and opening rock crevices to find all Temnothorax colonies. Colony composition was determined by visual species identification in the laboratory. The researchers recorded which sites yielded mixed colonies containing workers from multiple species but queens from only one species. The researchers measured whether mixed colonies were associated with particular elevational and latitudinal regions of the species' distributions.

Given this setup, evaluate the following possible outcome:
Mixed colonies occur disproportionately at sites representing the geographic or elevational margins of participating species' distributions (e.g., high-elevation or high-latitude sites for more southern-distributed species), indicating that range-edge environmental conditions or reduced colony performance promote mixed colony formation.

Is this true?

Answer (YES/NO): NO